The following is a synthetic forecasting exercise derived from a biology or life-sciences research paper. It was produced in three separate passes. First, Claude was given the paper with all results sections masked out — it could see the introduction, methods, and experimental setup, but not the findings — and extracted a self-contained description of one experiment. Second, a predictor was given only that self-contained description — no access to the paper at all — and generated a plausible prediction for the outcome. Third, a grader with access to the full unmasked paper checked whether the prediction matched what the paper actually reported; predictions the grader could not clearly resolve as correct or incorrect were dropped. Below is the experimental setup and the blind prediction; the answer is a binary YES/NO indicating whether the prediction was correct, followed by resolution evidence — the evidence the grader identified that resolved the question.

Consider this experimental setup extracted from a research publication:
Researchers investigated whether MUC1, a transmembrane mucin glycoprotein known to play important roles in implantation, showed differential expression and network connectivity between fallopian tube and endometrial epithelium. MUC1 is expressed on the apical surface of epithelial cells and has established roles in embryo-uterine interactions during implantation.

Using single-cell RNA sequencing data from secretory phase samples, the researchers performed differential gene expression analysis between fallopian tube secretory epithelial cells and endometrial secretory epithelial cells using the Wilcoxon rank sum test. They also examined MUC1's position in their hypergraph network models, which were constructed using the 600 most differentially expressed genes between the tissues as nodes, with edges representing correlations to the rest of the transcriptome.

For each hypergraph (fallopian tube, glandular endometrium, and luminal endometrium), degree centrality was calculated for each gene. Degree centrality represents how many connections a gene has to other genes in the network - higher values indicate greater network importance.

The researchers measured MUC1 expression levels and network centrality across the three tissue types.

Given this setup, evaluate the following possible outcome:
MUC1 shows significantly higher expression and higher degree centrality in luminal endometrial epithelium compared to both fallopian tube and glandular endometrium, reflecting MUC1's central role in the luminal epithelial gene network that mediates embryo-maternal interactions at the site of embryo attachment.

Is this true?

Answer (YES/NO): NO